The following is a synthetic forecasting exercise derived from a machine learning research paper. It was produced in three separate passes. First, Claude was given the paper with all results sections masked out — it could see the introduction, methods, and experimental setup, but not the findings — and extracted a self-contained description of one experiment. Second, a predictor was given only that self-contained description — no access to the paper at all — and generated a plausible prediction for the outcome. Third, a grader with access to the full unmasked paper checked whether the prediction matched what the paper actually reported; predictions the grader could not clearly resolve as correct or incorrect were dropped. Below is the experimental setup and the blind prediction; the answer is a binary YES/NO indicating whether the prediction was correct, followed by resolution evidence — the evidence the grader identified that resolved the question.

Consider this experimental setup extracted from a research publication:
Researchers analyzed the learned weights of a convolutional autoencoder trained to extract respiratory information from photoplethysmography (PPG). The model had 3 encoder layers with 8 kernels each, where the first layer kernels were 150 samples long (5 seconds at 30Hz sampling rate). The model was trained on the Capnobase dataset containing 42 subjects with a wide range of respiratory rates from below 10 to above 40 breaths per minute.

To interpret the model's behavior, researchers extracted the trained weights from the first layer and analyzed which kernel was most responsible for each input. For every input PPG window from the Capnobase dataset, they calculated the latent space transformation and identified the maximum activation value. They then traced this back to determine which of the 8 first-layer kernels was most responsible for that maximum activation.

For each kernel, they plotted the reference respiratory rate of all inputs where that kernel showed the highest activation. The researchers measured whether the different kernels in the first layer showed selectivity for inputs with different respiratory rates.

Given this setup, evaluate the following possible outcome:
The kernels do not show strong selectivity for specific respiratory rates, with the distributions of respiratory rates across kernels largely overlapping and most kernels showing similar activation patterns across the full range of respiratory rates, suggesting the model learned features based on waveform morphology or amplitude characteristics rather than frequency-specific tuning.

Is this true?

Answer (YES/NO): NO